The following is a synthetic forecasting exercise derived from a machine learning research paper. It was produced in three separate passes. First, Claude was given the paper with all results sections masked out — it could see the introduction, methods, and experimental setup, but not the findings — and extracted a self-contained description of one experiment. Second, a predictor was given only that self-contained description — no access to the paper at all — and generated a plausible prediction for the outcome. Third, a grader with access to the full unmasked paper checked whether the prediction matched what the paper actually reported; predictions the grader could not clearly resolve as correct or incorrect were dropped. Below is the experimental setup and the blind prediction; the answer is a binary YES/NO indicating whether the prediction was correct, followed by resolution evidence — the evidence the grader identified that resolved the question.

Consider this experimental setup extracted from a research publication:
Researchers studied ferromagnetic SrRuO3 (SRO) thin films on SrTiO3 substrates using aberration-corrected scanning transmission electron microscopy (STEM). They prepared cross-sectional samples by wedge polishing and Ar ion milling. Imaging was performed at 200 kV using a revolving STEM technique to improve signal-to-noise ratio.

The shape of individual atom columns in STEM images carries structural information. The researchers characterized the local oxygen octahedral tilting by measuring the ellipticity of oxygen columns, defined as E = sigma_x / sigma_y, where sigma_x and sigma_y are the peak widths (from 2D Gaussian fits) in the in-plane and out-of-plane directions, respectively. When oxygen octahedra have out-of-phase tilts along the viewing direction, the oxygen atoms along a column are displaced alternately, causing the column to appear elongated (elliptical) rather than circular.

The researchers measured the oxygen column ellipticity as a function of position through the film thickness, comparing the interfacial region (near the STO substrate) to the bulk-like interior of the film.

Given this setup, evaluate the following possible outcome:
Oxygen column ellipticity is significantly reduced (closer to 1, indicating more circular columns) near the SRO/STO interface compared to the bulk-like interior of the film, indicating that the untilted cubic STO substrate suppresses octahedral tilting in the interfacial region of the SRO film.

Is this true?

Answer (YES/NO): YES